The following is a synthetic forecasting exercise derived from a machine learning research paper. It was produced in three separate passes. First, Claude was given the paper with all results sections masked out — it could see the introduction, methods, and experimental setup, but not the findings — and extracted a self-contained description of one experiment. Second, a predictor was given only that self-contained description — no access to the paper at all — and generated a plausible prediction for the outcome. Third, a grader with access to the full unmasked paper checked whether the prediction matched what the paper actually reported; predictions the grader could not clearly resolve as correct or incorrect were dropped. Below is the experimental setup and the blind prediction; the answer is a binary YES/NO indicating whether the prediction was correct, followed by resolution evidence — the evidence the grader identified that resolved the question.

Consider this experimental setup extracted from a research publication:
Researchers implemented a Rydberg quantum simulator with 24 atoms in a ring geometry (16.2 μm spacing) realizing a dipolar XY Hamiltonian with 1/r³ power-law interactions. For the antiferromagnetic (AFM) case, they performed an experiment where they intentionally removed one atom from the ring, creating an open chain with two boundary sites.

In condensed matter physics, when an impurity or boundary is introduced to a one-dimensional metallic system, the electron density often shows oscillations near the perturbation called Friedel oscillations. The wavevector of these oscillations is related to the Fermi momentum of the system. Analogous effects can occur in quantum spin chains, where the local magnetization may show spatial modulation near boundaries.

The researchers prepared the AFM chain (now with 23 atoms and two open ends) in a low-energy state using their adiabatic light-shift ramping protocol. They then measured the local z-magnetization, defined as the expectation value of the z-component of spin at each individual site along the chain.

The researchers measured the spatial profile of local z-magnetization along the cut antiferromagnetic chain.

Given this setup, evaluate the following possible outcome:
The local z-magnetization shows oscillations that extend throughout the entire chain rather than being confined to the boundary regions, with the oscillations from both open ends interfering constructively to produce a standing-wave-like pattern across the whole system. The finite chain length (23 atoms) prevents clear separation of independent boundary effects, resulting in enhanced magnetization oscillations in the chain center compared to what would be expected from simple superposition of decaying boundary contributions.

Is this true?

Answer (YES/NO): NO